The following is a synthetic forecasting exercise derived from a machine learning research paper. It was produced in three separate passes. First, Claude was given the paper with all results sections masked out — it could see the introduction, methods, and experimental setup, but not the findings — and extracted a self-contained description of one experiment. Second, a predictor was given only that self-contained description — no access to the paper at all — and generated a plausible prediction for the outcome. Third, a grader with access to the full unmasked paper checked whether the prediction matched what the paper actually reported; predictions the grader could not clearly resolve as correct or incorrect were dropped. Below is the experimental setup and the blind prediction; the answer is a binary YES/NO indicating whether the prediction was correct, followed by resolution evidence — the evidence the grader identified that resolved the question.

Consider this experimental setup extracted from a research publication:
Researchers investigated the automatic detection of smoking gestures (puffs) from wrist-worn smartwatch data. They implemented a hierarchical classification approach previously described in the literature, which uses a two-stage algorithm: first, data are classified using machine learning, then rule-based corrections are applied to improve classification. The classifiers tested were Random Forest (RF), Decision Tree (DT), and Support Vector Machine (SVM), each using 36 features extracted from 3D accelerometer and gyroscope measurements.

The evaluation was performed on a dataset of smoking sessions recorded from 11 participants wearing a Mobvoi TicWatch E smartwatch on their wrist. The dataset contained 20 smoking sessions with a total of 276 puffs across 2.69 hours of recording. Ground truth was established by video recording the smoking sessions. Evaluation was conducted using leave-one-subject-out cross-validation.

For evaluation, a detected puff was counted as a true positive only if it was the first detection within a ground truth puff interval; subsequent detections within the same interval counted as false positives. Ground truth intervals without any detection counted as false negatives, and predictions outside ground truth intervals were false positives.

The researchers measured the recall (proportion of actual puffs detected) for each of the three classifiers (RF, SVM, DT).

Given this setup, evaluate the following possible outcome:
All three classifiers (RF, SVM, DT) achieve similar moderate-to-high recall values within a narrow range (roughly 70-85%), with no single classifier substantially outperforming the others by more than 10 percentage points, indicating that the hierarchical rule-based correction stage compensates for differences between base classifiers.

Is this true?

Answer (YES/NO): NO